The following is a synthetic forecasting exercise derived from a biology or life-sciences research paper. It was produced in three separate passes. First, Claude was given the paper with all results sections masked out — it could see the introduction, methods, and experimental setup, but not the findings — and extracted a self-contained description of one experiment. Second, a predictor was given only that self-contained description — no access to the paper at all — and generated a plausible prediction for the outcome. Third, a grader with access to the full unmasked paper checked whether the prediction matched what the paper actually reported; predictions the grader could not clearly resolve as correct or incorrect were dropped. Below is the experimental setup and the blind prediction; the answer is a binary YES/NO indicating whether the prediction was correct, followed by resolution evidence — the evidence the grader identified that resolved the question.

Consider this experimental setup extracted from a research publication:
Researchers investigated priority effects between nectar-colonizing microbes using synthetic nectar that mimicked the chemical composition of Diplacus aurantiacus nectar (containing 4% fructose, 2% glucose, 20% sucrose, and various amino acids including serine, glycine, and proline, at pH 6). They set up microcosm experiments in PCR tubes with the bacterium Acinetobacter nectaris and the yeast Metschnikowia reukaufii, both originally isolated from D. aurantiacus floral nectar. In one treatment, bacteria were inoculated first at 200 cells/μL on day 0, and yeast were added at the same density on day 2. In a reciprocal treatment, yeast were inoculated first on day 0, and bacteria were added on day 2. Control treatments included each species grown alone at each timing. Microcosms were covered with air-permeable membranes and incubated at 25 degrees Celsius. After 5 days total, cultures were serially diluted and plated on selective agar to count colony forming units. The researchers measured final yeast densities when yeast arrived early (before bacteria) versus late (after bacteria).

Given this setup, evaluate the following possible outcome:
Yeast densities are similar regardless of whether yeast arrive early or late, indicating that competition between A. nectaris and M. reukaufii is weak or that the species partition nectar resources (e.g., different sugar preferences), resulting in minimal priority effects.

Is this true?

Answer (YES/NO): NO